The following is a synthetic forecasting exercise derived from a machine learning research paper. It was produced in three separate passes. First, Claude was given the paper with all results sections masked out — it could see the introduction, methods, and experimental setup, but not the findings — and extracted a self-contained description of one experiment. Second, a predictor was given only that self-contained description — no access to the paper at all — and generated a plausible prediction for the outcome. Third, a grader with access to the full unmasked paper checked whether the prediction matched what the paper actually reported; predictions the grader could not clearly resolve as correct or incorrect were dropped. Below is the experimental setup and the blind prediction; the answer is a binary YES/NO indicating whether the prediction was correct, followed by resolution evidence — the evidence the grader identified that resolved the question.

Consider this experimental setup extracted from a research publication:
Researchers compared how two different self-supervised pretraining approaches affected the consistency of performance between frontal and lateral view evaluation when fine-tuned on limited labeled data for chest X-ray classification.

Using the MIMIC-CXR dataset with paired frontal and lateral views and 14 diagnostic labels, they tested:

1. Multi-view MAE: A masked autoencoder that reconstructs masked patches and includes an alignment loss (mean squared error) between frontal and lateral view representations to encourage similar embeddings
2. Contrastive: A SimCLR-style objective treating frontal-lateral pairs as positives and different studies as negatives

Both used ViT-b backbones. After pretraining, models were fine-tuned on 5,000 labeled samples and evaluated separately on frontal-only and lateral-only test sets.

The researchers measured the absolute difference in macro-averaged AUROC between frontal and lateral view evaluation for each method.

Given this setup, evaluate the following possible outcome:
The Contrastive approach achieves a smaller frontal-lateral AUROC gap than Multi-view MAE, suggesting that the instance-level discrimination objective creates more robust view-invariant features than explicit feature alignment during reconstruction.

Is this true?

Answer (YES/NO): YES